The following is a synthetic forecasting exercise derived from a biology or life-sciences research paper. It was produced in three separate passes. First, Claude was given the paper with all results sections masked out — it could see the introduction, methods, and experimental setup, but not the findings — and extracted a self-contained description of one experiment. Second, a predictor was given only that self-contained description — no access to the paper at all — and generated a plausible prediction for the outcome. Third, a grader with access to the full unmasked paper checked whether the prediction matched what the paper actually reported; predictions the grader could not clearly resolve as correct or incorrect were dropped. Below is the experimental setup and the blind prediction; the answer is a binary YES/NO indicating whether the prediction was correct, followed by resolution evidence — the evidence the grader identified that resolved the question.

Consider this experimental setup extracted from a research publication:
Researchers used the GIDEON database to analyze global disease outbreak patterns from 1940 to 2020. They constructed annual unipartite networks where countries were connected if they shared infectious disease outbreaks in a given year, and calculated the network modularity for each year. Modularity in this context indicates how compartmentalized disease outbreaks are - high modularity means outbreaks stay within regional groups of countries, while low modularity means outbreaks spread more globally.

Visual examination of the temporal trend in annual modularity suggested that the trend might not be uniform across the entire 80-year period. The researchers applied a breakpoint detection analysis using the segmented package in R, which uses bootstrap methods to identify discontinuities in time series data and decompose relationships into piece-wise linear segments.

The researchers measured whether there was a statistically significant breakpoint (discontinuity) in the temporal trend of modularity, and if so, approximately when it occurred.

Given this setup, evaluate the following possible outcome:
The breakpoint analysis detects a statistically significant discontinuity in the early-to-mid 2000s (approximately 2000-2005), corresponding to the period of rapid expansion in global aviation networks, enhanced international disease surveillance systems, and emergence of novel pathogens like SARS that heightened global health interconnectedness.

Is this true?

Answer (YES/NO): NO